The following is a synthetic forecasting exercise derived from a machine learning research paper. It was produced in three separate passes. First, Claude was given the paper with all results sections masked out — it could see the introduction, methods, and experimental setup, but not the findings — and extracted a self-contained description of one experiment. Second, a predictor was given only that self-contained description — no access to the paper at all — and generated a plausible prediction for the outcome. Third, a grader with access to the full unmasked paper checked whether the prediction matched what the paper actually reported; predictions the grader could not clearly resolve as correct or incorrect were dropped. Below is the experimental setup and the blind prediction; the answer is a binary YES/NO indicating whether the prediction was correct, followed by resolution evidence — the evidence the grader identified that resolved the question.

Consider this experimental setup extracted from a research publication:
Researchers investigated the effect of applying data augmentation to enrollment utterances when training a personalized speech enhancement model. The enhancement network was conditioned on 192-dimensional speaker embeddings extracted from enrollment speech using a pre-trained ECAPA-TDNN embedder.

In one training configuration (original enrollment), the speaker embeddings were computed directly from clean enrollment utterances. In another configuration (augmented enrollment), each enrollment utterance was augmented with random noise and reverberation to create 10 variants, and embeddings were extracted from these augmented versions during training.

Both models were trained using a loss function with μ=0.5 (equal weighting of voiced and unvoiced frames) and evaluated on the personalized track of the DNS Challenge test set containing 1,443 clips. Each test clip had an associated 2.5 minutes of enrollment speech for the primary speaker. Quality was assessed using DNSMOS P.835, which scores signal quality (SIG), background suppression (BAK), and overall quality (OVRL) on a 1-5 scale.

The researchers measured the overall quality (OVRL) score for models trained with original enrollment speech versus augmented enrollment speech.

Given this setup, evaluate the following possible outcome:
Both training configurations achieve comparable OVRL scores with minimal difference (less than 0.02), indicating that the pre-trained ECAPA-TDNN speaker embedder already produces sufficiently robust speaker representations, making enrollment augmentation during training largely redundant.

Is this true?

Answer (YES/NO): NO